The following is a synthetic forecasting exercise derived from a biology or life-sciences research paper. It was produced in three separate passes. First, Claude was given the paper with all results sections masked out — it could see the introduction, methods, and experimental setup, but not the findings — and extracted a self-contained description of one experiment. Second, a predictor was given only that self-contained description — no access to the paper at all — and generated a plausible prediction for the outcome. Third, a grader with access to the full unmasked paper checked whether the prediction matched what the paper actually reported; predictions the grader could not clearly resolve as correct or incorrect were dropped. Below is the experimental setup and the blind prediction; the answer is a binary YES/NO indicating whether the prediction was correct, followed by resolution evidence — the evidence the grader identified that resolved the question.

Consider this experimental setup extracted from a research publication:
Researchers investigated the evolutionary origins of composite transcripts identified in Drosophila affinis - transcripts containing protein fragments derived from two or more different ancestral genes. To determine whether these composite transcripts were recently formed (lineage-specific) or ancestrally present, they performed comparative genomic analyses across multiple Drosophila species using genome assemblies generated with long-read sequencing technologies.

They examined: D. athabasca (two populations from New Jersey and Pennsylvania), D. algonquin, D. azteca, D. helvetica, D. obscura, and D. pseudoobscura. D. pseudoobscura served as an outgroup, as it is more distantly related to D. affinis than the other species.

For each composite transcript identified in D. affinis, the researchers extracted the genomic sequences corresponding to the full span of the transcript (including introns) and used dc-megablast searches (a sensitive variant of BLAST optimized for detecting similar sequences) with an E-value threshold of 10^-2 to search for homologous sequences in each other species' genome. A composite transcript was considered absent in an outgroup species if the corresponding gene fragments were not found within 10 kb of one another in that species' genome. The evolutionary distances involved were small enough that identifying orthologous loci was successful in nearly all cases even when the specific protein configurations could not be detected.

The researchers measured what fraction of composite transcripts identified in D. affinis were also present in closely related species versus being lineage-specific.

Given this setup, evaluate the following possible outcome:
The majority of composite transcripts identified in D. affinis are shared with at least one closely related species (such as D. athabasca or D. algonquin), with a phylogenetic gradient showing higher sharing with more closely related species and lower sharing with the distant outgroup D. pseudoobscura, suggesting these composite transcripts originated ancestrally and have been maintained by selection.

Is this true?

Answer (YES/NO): NO